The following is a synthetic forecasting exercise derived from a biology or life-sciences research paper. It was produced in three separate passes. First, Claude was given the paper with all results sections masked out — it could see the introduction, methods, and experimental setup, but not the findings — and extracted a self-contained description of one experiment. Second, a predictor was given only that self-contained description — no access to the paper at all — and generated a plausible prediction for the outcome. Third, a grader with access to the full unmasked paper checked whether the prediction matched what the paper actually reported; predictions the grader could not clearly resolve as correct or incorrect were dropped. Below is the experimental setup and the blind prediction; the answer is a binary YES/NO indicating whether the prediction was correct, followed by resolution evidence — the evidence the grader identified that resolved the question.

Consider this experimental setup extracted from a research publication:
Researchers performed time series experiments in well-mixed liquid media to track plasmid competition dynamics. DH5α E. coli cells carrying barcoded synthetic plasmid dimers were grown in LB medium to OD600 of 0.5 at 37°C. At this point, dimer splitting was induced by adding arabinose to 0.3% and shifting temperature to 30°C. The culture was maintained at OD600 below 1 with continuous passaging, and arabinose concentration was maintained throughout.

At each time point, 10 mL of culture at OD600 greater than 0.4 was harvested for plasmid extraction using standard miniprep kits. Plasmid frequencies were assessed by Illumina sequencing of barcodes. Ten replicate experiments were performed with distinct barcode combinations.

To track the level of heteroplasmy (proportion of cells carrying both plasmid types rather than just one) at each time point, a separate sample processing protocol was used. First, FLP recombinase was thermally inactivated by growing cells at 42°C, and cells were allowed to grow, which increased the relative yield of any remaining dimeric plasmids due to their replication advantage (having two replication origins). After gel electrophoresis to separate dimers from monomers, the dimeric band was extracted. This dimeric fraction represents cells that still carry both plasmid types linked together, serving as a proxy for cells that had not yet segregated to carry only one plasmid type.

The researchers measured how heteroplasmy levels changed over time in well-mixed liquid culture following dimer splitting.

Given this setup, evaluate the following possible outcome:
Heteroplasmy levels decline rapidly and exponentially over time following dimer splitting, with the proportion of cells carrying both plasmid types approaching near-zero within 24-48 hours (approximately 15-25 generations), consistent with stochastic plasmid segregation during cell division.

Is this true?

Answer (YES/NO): NO